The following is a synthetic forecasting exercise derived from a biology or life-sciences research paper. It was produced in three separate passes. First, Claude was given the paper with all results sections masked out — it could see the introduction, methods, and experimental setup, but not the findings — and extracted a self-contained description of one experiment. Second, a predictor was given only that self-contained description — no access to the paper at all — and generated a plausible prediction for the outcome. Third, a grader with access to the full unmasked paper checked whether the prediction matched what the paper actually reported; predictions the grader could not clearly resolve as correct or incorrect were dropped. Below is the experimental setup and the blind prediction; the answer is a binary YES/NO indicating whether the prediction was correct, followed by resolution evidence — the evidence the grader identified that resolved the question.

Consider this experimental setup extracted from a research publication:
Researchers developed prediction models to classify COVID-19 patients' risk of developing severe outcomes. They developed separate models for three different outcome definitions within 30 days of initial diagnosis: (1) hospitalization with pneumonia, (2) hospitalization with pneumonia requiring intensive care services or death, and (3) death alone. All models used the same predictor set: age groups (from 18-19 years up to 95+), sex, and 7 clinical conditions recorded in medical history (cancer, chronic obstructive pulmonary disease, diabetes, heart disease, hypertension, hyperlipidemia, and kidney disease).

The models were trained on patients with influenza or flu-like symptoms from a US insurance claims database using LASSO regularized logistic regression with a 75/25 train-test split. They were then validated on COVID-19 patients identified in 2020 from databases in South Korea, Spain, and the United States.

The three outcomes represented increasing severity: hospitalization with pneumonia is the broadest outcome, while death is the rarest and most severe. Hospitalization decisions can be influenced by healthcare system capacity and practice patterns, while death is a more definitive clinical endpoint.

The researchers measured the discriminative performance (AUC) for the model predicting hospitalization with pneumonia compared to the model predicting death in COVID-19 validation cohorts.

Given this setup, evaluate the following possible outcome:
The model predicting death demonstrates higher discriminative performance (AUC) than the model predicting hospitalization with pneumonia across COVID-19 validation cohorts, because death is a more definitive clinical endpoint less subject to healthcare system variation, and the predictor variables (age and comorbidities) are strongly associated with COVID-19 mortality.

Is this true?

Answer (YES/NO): YES